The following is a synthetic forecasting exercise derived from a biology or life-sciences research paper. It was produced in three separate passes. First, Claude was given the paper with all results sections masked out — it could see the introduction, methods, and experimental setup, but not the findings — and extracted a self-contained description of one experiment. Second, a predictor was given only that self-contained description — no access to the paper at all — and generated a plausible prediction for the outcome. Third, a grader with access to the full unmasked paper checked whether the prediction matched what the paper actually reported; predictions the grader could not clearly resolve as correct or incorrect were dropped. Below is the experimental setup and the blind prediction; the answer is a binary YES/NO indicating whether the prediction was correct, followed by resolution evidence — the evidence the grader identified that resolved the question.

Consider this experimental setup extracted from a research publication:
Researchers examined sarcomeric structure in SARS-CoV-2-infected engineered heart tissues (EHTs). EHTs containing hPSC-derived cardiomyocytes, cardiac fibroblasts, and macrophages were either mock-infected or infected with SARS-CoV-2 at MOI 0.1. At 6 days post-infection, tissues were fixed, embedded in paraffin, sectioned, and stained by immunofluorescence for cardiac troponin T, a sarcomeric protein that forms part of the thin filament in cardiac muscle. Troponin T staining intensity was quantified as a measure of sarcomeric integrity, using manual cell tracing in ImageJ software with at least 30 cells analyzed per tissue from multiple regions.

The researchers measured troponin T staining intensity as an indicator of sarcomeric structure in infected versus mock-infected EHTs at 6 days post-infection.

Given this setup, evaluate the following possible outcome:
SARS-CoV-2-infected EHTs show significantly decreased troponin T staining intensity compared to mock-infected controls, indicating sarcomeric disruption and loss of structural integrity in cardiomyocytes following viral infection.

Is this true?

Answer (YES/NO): YES